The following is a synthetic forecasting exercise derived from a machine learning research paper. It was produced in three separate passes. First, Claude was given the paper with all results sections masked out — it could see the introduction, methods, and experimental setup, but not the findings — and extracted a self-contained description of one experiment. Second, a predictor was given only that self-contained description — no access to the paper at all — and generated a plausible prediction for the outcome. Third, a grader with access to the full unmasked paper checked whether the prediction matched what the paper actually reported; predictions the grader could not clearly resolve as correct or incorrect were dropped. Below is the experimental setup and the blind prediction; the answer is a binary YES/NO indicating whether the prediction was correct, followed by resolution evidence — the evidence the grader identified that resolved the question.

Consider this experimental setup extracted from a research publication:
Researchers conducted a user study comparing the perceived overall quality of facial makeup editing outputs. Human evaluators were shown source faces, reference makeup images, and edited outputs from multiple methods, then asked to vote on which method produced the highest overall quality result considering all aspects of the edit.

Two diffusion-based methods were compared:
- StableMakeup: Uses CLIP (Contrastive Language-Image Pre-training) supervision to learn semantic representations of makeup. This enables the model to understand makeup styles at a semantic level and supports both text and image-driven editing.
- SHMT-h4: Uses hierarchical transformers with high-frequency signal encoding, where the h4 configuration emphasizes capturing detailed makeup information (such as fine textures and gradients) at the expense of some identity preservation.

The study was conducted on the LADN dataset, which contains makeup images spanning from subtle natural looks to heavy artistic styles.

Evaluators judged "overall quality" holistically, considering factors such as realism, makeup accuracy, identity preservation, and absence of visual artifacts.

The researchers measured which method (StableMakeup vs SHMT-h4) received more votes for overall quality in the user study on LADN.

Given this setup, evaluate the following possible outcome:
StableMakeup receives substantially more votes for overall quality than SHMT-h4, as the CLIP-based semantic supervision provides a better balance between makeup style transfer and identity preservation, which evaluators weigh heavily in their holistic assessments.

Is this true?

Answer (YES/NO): YES